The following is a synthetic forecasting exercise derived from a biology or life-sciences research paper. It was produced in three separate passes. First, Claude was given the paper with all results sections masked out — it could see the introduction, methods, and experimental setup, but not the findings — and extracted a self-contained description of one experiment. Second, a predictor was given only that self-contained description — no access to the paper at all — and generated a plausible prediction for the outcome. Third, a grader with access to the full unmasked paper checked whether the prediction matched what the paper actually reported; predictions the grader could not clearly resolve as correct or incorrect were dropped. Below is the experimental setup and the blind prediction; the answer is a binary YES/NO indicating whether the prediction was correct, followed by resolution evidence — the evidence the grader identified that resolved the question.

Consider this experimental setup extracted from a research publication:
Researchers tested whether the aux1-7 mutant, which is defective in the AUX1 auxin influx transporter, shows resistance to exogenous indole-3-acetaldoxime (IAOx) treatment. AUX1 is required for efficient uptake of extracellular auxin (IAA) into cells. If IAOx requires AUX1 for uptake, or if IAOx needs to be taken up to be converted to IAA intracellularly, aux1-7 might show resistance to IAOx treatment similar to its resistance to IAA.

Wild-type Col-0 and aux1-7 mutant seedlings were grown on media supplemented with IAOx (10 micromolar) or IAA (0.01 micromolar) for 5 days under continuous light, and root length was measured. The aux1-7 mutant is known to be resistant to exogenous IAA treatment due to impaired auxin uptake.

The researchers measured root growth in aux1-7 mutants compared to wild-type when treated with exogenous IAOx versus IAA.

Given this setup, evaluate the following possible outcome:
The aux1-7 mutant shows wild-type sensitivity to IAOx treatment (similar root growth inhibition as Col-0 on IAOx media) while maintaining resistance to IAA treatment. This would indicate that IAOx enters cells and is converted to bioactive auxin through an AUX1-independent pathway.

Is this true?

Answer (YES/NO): NO